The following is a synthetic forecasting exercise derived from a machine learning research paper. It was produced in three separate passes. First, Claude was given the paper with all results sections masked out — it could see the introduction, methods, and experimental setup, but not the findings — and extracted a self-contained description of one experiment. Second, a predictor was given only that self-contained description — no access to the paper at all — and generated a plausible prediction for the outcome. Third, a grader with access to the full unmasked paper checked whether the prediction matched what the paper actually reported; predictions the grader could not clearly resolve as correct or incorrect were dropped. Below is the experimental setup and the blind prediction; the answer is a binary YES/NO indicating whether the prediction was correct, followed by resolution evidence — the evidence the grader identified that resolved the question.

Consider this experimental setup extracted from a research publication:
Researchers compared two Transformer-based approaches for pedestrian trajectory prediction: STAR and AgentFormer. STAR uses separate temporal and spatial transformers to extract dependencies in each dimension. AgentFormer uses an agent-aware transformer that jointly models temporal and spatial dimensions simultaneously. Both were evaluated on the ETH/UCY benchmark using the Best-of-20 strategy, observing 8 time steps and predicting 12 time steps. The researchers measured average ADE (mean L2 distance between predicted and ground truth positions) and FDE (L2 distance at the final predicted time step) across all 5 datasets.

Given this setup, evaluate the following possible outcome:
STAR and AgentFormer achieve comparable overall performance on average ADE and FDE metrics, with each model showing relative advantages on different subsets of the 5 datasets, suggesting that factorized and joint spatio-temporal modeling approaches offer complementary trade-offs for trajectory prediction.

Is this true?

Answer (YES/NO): NO